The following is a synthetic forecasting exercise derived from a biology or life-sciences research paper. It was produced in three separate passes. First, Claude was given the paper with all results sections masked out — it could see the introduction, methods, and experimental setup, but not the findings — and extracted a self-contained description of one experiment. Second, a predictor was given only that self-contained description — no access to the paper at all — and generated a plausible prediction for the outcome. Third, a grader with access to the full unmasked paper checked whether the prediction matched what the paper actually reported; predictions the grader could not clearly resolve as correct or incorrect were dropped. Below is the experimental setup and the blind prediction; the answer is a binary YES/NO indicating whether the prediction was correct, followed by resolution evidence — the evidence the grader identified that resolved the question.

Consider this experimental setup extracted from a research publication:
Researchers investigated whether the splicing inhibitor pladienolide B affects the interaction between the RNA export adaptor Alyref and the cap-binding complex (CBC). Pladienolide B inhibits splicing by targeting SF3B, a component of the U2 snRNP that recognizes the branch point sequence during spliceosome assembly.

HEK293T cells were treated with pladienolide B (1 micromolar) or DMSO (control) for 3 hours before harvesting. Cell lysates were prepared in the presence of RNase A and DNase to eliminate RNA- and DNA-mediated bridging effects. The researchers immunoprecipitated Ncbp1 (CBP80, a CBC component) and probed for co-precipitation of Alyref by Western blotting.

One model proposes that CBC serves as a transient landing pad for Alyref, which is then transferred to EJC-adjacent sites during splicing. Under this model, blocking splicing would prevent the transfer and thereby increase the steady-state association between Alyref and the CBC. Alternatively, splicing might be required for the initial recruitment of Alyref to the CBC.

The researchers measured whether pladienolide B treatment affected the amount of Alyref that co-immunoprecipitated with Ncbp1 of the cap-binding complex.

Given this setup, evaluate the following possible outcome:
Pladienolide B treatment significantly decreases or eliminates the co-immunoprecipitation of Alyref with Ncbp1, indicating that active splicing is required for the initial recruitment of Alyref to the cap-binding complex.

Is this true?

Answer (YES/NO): NO